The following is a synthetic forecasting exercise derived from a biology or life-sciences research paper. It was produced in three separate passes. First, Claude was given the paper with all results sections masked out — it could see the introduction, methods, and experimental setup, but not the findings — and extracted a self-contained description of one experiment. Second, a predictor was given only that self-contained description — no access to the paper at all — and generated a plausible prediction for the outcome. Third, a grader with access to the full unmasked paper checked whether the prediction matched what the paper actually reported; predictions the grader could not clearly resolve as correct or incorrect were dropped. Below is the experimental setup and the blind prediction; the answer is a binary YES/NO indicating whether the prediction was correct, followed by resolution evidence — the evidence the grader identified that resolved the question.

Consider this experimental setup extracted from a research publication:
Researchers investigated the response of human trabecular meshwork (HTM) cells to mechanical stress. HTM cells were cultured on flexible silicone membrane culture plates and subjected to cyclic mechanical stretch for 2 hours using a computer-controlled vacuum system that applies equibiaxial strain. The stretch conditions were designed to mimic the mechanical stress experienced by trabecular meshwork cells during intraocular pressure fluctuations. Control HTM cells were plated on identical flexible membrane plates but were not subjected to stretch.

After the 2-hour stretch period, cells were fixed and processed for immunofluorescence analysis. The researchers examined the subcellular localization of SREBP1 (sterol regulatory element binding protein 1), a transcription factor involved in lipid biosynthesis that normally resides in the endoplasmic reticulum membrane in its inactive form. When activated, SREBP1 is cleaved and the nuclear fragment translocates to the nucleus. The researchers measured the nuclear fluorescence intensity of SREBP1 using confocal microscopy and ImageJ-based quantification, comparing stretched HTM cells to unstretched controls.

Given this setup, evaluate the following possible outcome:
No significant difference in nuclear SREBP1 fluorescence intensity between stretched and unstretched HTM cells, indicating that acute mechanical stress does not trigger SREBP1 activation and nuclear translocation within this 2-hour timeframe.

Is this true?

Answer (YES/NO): NO